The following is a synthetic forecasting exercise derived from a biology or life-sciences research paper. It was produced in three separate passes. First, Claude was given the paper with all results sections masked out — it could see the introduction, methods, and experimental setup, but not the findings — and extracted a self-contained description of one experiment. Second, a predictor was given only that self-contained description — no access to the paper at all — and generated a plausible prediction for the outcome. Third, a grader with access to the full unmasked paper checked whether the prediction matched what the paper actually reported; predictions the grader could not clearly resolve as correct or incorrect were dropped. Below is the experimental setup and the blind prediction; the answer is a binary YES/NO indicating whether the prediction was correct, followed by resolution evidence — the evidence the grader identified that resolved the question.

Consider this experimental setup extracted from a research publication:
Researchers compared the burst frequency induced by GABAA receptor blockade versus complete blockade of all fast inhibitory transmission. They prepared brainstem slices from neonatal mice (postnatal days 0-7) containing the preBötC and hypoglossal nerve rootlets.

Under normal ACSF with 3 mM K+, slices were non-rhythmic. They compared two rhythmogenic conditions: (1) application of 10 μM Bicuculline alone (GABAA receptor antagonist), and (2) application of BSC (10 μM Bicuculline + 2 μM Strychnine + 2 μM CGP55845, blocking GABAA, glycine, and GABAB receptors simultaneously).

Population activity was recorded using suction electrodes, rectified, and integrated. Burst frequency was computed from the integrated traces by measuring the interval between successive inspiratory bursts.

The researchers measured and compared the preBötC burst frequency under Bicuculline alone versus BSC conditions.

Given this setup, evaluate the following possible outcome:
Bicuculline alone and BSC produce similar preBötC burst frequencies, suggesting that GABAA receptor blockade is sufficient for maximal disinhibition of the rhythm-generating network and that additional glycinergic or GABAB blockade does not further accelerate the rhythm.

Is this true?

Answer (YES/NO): YES